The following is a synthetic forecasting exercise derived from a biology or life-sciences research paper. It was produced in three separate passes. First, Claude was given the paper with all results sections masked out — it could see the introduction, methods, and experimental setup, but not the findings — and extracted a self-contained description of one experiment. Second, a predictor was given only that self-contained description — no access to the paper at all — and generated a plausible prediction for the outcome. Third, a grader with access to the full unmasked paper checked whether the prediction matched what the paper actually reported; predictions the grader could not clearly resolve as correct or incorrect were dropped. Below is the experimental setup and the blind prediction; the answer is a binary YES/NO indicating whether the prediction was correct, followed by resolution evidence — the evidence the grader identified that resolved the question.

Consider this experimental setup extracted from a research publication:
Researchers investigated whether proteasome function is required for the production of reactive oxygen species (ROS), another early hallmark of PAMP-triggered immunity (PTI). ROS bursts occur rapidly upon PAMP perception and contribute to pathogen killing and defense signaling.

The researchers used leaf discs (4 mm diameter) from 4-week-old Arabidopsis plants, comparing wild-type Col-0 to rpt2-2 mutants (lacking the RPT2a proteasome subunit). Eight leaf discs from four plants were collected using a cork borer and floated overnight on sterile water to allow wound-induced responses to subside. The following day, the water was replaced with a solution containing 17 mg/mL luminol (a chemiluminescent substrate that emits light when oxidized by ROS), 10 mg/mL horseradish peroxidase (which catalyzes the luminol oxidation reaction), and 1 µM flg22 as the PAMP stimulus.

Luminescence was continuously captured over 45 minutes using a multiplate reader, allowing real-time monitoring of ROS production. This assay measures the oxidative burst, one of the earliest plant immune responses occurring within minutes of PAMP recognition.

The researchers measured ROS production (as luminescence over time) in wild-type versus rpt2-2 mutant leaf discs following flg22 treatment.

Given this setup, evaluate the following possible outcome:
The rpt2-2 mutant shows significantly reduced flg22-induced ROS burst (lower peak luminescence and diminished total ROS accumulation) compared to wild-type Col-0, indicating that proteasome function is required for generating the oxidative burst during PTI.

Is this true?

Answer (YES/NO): YES